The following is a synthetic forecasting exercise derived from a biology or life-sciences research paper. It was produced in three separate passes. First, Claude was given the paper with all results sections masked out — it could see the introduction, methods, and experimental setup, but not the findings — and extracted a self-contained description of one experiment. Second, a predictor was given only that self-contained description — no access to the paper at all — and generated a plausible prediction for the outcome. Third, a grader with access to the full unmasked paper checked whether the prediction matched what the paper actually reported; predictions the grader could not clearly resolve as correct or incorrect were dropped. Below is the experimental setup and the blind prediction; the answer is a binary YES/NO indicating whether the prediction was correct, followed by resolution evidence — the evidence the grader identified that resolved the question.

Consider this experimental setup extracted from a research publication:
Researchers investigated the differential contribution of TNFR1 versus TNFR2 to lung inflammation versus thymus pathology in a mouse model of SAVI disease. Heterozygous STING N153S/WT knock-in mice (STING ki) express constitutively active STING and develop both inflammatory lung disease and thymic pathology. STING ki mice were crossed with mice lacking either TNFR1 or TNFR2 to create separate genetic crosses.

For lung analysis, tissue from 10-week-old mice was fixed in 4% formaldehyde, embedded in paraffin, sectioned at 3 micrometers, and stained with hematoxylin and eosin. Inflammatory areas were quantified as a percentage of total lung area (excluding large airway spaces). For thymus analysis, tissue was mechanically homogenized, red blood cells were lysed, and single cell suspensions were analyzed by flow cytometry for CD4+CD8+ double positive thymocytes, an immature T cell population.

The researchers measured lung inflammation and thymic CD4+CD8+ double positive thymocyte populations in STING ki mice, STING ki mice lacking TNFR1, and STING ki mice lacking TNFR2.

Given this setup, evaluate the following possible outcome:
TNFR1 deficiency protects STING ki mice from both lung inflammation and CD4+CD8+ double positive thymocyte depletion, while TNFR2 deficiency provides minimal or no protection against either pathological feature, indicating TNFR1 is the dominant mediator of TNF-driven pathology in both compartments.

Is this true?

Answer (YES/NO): NO